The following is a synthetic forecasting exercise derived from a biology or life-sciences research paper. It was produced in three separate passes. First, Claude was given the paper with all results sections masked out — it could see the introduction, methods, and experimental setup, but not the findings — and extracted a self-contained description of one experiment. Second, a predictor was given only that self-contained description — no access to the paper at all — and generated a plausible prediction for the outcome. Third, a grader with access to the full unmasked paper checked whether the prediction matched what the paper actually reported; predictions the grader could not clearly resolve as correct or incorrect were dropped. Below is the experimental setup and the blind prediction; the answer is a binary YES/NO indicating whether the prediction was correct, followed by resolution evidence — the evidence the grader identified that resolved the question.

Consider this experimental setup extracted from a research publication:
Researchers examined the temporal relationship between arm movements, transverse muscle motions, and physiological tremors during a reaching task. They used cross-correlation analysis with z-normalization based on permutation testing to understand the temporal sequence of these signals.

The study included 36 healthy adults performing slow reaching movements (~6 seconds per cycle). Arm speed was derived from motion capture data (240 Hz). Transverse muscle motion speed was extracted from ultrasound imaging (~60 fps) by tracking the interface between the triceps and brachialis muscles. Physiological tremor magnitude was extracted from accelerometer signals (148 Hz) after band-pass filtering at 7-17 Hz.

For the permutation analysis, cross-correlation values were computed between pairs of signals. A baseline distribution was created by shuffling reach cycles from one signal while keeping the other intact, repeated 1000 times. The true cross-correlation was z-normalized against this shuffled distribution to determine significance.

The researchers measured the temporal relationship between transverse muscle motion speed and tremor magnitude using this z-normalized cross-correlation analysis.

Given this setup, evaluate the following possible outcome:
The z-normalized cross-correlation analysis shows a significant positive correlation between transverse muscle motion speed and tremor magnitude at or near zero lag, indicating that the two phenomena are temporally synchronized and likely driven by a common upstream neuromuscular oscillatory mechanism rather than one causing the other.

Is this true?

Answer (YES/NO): NO